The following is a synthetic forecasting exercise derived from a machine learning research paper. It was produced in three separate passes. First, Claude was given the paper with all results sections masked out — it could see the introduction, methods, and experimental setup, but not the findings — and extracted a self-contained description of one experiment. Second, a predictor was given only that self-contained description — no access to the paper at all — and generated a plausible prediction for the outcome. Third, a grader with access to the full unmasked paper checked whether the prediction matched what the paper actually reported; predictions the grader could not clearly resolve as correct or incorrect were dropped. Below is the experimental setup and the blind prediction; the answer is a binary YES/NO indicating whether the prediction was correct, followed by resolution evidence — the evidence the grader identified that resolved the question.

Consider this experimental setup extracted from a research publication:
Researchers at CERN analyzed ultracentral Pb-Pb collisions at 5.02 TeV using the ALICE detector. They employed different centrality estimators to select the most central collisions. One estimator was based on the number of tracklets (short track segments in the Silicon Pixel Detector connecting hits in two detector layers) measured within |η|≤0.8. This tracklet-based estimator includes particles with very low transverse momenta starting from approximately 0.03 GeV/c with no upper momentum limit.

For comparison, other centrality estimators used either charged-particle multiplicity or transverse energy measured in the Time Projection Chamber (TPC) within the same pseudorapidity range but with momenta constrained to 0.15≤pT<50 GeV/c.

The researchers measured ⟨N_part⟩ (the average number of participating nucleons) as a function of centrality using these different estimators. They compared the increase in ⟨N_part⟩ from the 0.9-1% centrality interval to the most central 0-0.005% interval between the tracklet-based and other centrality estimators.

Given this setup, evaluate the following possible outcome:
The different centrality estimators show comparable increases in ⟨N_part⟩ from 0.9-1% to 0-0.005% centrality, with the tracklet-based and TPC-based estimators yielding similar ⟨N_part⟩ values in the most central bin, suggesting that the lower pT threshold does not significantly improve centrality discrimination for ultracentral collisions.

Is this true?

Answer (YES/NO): NO